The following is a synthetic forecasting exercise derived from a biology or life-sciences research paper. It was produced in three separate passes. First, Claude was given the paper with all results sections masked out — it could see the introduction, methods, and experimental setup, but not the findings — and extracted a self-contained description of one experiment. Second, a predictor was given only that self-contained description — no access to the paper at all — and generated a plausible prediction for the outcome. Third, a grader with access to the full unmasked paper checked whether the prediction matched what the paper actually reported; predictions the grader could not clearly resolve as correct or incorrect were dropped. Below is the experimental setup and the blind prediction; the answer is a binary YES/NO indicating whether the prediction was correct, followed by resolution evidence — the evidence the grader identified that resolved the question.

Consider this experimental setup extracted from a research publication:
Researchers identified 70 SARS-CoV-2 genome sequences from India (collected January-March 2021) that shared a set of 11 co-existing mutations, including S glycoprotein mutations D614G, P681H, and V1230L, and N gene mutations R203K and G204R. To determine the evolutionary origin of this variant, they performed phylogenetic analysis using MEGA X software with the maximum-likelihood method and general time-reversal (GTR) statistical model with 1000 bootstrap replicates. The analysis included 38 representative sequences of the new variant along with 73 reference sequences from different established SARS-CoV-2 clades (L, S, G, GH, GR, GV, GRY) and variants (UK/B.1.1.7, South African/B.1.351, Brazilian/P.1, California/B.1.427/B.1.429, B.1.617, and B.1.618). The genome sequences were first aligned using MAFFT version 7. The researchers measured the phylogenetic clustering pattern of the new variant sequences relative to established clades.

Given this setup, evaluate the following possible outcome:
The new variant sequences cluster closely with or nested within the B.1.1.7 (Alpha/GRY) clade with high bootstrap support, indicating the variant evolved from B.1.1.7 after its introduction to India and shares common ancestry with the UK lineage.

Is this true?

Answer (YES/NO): NO